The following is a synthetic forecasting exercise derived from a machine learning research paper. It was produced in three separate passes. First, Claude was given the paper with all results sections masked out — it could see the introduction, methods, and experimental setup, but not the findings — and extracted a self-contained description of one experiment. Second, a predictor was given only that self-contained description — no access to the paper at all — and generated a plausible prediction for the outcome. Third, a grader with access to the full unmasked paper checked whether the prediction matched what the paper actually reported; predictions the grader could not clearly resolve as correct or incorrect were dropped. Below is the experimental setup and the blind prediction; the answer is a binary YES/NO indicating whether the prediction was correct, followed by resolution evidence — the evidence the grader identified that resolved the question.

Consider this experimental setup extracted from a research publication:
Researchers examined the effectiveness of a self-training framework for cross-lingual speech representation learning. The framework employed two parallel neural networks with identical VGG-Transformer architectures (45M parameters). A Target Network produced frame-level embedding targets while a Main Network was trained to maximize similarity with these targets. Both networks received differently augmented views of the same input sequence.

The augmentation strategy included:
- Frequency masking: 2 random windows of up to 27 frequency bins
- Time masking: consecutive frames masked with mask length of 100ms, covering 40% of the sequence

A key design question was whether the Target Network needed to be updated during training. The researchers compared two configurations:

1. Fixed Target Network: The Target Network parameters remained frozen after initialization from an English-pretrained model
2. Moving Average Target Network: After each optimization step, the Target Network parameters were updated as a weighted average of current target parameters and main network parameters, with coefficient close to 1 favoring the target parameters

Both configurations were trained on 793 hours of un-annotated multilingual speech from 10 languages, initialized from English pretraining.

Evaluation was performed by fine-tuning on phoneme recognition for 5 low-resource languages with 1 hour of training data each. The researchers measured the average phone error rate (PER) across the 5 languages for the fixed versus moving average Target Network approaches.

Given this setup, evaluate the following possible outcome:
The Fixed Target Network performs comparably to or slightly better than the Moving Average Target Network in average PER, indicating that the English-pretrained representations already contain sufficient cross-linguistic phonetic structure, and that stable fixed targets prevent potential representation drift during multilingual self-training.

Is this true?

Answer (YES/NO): NO